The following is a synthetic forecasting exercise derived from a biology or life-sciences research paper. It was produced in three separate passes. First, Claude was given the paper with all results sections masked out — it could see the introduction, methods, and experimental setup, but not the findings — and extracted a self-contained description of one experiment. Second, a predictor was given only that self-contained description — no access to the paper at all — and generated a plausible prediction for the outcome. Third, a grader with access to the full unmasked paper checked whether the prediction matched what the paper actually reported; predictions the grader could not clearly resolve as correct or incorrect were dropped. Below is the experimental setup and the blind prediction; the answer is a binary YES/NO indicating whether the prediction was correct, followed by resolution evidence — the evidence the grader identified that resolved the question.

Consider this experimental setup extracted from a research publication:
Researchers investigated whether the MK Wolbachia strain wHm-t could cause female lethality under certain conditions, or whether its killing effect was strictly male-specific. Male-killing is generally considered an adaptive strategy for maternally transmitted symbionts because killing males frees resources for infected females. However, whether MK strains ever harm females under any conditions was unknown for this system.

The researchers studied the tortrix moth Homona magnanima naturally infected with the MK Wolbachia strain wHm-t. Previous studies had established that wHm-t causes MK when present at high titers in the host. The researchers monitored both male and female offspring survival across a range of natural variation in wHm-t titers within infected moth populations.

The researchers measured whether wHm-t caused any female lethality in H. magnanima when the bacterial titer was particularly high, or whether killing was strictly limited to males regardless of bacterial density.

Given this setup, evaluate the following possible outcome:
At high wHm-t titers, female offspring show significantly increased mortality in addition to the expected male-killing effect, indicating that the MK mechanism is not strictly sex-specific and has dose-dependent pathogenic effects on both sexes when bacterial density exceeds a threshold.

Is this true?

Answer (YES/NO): YES